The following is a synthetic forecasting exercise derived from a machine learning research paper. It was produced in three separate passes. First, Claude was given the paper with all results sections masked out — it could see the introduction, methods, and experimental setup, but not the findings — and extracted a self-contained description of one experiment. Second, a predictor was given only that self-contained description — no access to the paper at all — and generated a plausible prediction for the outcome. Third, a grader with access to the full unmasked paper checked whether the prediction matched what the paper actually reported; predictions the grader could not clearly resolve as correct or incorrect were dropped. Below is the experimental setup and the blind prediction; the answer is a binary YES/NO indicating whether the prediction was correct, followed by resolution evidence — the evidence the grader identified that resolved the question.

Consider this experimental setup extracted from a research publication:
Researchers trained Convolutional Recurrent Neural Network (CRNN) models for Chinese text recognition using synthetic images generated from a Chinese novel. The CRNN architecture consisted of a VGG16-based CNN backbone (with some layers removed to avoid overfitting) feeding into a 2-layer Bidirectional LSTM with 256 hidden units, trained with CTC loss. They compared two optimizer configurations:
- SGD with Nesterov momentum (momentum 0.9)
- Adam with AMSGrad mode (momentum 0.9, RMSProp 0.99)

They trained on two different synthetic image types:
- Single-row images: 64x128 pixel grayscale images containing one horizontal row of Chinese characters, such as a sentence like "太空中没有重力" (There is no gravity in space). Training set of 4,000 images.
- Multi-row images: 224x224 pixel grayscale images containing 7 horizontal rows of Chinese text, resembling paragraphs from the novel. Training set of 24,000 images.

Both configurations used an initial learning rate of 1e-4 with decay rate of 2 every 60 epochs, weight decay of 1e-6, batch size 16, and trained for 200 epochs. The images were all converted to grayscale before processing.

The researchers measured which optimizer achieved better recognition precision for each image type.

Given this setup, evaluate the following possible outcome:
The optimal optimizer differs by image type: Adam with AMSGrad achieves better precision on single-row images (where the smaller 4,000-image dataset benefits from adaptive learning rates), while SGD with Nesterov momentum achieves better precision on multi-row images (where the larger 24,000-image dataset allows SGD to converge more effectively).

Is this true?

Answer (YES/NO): NO